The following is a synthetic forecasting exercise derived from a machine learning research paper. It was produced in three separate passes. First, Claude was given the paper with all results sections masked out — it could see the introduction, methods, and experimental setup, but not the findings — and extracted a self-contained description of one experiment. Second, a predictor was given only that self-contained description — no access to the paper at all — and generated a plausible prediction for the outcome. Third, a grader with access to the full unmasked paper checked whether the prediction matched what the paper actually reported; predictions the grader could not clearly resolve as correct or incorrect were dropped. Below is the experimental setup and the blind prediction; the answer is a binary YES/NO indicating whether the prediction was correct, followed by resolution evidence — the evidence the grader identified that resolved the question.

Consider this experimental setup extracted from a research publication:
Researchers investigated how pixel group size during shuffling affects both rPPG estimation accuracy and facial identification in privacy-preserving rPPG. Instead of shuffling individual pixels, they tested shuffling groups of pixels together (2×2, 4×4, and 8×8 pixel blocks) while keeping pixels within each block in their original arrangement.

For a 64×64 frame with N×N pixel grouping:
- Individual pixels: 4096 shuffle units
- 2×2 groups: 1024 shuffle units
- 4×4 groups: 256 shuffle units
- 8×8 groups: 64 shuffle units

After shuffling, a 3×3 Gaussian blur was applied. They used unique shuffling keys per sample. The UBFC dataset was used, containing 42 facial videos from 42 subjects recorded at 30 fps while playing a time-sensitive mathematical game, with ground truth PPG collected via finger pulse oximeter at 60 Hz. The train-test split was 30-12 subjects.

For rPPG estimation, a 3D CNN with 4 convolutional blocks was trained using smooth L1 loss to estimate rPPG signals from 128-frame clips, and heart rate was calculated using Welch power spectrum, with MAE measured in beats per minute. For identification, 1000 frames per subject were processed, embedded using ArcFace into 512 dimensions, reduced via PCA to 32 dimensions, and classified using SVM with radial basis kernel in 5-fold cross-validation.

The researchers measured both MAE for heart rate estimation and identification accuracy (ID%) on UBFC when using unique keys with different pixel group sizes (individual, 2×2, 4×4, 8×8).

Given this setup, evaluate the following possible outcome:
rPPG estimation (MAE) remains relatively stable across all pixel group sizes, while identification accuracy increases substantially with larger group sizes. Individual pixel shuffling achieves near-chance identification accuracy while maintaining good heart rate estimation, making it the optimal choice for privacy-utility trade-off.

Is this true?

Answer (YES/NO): NO